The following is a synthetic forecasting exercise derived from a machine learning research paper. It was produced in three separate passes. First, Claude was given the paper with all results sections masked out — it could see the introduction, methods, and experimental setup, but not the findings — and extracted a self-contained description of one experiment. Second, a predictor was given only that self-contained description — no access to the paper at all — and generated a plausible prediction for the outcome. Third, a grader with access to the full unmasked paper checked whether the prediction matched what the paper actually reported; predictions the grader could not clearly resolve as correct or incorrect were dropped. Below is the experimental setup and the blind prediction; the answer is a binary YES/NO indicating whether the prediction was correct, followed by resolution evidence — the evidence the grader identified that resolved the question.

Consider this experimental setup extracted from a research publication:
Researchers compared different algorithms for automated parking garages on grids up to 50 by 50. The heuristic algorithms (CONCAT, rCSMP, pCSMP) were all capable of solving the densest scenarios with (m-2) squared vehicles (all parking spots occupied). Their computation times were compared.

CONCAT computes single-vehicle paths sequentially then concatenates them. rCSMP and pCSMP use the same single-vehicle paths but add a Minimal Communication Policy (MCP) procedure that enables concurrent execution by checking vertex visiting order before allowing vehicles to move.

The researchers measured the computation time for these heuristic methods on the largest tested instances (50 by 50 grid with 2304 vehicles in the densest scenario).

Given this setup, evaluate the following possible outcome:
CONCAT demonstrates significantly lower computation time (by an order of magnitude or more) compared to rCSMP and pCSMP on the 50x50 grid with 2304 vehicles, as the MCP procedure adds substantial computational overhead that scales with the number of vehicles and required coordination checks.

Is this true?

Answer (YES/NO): NO